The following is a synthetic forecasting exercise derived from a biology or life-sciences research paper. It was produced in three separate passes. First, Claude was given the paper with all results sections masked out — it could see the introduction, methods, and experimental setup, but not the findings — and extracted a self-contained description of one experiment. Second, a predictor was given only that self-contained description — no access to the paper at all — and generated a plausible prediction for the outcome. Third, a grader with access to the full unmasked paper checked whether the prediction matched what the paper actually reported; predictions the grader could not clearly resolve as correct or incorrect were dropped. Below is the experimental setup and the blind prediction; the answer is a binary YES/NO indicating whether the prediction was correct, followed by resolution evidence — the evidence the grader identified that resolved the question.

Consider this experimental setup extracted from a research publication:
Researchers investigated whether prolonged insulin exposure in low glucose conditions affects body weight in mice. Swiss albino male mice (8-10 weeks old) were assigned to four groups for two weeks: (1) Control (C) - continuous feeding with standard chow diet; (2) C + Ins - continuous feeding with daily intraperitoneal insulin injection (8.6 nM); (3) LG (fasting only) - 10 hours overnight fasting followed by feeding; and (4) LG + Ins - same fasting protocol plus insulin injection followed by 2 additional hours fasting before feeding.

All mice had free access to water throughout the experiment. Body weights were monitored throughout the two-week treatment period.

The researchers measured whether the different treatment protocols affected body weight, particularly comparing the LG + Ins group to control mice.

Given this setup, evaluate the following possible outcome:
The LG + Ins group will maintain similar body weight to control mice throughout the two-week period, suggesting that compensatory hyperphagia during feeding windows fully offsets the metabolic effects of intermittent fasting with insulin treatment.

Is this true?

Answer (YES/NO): NO